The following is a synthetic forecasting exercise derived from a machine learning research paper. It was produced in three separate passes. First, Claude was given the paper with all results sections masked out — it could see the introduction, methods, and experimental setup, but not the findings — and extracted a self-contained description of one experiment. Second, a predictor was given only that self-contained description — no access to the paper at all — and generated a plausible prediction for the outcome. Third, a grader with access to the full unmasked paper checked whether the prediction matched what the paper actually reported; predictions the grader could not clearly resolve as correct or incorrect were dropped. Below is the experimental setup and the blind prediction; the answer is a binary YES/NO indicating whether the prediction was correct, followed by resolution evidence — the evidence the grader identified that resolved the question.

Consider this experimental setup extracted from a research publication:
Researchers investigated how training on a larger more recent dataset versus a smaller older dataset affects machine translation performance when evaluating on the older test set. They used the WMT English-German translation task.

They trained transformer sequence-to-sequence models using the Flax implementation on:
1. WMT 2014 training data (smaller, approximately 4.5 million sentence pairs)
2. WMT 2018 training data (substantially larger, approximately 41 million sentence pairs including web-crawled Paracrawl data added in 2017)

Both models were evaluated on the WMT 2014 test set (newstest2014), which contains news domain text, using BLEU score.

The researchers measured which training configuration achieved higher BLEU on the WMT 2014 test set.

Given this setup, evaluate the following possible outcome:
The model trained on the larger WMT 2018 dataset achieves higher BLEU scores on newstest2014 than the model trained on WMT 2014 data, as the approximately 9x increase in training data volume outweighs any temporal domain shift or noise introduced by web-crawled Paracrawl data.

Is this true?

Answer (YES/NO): NO